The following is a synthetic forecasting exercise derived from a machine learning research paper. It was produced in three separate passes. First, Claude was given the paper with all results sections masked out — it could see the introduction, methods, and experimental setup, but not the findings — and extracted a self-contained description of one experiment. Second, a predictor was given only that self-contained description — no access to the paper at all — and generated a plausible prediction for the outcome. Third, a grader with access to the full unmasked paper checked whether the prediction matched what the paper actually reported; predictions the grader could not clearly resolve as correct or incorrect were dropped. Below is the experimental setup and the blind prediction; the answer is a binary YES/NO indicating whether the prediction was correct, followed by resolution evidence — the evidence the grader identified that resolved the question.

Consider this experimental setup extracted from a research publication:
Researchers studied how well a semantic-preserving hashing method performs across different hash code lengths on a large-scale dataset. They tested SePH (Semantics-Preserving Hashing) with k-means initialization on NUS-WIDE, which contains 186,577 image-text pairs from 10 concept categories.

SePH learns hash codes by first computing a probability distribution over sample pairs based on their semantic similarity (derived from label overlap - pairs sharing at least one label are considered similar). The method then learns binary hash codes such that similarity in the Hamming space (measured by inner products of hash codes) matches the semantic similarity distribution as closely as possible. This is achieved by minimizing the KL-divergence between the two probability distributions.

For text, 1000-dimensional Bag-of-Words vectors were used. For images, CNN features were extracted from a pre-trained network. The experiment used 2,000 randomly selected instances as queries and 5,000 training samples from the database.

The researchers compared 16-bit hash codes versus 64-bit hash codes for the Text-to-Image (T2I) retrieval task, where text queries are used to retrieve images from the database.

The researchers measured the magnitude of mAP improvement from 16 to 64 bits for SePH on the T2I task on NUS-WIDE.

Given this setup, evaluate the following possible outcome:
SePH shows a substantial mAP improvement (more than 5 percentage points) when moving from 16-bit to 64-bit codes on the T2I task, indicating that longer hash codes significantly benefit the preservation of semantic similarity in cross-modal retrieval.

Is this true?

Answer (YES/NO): NO